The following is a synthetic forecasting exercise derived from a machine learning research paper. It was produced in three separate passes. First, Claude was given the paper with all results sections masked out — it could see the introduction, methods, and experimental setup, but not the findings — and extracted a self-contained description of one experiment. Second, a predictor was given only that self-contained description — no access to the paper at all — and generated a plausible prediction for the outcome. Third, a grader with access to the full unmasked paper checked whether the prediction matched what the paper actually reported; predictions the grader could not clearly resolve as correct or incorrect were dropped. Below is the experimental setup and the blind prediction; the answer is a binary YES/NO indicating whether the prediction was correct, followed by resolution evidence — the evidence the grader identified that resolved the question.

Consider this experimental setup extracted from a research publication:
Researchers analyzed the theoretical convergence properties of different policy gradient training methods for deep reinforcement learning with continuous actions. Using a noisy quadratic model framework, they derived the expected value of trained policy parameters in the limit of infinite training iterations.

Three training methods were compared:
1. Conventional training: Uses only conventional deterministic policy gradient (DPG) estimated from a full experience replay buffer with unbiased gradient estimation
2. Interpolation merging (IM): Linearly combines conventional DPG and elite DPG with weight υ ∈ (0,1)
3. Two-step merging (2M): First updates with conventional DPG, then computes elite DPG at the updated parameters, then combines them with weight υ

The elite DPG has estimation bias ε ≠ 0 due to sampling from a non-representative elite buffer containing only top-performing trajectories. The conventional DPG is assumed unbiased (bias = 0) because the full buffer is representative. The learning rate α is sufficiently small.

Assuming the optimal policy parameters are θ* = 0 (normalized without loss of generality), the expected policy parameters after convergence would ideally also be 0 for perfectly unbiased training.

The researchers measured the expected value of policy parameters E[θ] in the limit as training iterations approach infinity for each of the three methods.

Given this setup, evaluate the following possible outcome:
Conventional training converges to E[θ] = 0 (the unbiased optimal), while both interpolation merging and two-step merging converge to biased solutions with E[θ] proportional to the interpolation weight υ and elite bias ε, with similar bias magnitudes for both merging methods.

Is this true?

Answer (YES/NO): NO